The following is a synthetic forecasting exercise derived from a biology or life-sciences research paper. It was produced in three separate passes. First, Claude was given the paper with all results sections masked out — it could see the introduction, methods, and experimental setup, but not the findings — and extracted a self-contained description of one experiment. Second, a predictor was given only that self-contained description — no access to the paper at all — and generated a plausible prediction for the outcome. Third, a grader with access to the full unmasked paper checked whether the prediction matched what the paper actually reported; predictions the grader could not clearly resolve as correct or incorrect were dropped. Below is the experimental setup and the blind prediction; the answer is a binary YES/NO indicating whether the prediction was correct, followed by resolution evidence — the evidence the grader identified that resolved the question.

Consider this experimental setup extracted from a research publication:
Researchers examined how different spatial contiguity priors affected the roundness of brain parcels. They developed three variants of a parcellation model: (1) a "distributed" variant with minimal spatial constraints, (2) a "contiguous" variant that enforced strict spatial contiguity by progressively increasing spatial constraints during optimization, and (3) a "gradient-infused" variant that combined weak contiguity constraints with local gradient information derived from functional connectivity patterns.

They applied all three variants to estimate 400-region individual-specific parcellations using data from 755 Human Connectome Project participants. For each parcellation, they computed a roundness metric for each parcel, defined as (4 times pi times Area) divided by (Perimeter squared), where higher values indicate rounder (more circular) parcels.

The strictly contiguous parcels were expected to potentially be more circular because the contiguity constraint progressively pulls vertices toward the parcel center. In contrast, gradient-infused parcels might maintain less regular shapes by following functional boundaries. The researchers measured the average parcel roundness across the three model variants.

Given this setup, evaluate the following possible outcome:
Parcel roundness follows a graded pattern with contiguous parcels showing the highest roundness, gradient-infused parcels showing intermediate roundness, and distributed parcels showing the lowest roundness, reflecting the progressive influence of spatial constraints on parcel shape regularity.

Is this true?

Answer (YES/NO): YES